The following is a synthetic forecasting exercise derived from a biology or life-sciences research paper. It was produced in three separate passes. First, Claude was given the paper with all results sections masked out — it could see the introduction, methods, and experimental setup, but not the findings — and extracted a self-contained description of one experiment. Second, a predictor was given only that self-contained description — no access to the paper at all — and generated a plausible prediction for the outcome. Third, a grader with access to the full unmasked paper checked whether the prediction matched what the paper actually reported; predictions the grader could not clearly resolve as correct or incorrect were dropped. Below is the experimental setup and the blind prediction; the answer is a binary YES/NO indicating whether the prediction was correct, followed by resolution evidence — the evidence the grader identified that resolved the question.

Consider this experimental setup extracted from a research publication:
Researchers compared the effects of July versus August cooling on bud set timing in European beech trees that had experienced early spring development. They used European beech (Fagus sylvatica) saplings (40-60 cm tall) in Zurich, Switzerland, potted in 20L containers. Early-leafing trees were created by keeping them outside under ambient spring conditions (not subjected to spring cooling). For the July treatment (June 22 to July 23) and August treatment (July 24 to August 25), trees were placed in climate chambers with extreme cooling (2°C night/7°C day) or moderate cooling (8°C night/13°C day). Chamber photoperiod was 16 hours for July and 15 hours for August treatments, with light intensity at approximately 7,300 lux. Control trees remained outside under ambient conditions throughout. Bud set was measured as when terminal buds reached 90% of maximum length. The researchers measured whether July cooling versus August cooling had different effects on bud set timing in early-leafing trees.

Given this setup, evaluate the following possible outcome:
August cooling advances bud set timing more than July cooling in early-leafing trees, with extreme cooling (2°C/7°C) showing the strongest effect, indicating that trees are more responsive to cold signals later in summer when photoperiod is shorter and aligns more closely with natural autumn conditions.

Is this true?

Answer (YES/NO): NO